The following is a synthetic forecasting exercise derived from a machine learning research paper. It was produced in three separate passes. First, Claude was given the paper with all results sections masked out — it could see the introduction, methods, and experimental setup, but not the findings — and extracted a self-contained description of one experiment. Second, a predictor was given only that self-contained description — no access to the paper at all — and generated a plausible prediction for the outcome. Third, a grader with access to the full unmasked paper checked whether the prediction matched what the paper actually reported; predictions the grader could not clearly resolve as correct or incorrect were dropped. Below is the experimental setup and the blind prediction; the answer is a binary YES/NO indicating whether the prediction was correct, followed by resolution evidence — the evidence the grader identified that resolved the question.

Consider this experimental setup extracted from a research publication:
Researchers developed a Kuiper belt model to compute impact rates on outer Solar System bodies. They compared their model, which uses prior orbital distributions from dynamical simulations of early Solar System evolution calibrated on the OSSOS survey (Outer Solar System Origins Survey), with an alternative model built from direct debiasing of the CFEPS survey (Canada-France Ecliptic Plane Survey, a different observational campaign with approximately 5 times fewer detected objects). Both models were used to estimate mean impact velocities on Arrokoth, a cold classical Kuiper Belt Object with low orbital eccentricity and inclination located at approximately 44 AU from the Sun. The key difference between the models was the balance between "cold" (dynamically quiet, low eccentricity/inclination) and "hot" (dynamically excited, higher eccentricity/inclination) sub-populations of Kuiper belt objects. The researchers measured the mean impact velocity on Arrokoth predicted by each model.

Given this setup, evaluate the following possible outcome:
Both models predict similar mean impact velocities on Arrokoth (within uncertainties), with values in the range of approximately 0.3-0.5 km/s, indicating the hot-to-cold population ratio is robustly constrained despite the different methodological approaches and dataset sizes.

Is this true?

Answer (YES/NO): NO